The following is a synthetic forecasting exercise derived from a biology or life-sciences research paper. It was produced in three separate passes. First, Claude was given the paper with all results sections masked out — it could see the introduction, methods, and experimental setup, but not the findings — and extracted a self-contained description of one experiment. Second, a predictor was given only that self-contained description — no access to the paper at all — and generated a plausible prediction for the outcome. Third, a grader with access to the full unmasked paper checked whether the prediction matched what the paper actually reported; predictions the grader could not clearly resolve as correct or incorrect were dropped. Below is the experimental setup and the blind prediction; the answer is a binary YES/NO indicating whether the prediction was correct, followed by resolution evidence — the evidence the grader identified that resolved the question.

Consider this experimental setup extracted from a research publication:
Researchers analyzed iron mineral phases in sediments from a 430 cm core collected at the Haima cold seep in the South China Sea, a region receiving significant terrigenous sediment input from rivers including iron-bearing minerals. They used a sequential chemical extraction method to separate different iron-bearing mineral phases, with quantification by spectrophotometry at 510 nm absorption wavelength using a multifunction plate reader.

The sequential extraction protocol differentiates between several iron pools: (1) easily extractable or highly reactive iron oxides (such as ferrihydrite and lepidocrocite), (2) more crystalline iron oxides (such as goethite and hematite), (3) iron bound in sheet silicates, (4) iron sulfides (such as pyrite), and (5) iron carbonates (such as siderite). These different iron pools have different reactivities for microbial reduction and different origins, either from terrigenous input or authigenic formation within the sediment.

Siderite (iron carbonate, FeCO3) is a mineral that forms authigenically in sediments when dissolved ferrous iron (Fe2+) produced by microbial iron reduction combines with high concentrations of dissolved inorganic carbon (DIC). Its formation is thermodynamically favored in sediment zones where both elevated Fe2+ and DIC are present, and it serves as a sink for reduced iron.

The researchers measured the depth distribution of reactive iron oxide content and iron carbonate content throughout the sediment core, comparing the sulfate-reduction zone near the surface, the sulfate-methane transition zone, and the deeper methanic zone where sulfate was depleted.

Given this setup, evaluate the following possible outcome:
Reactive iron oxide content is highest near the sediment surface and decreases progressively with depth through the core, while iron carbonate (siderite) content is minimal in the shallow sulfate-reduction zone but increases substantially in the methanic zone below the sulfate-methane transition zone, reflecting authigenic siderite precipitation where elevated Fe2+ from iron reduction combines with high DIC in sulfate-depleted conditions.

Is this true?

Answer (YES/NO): NO